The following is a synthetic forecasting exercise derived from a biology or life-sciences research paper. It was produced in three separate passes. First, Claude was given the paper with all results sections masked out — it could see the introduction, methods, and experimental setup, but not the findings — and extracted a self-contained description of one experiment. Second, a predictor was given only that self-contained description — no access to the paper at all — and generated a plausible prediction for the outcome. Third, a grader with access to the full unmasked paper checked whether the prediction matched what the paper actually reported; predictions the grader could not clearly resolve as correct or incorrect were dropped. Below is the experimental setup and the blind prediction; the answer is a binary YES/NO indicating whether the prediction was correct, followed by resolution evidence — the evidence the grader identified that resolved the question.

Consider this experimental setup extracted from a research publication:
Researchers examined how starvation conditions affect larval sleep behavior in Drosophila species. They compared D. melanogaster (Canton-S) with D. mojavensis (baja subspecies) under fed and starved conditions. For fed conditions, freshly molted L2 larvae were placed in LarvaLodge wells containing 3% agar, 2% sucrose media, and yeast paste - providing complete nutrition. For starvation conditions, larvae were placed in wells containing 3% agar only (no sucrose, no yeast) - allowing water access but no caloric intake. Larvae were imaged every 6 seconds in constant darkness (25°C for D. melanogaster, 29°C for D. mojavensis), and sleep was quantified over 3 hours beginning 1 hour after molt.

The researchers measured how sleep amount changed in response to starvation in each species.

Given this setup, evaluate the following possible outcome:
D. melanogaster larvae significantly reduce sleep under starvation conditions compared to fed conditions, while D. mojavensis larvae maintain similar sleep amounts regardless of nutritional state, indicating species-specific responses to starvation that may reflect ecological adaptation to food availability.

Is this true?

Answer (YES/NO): NO